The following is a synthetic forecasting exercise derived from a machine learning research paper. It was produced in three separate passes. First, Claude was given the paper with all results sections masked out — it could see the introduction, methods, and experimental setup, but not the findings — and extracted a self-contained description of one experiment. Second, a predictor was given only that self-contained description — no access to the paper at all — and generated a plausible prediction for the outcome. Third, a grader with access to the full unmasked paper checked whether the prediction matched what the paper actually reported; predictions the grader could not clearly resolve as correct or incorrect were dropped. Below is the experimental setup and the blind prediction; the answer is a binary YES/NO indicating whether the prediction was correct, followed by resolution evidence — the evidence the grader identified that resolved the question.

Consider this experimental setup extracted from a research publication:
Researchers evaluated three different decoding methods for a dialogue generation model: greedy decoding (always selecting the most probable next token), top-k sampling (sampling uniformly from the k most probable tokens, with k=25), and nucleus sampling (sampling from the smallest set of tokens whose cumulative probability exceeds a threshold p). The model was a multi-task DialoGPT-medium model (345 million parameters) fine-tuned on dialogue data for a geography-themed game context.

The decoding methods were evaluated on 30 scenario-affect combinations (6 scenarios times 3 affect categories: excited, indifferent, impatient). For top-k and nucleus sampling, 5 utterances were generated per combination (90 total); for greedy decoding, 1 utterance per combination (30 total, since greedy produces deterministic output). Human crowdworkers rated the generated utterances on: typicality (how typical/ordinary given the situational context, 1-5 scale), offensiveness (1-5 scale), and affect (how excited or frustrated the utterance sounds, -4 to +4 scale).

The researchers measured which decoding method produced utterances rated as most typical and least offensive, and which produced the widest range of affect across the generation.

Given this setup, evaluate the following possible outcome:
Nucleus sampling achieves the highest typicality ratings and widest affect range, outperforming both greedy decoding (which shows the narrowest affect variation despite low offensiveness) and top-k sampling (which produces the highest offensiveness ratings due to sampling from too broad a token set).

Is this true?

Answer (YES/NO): NO